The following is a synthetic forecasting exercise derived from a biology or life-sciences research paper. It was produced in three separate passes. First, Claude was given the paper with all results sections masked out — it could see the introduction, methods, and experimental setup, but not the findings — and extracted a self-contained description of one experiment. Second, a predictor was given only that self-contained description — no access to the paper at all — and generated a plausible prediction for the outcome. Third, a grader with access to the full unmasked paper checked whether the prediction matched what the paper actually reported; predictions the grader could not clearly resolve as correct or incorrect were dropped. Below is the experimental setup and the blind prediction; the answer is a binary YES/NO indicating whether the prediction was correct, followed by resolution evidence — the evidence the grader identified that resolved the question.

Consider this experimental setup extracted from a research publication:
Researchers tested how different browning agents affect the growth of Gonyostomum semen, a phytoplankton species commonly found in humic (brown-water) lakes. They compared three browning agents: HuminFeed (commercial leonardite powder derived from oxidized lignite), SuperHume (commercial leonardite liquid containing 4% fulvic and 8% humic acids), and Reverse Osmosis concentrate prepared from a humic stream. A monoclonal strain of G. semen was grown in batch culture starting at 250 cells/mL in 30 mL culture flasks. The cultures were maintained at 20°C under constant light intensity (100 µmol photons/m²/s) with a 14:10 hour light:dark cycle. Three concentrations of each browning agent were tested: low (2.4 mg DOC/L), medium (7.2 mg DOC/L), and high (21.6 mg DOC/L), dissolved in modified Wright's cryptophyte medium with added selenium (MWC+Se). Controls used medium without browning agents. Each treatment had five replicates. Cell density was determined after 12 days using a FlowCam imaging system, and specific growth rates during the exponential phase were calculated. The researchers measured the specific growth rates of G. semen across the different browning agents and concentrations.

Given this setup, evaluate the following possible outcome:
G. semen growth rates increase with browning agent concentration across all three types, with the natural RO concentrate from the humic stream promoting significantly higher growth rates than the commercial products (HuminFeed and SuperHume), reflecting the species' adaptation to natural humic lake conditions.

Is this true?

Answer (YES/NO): NO